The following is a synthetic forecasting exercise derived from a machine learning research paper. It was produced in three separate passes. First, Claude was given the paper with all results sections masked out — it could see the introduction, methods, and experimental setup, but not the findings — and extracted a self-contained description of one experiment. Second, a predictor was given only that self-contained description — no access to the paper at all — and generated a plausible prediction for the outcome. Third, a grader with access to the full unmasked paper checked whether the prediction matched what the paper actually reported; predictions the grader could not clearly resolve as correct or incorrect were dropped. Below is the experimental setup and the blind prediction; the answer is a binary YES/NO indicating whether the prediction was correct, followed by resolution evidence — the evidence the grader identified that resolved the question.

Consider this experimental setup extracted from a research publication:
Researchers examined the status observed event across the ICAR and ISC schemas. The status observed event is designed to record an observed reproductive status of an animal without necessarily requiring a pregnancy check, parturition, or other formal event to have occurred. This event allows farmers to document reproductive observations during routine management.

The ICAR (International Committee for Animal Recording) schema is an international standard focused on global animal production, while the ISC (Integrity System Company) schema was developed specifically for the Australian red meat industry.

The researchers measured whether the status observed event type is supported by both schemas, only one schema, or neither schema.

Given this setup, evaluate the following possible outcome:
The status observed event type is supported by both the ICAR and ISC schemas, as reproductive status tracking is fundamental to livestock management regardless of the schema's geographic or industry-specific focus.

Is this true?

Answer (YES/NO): NO